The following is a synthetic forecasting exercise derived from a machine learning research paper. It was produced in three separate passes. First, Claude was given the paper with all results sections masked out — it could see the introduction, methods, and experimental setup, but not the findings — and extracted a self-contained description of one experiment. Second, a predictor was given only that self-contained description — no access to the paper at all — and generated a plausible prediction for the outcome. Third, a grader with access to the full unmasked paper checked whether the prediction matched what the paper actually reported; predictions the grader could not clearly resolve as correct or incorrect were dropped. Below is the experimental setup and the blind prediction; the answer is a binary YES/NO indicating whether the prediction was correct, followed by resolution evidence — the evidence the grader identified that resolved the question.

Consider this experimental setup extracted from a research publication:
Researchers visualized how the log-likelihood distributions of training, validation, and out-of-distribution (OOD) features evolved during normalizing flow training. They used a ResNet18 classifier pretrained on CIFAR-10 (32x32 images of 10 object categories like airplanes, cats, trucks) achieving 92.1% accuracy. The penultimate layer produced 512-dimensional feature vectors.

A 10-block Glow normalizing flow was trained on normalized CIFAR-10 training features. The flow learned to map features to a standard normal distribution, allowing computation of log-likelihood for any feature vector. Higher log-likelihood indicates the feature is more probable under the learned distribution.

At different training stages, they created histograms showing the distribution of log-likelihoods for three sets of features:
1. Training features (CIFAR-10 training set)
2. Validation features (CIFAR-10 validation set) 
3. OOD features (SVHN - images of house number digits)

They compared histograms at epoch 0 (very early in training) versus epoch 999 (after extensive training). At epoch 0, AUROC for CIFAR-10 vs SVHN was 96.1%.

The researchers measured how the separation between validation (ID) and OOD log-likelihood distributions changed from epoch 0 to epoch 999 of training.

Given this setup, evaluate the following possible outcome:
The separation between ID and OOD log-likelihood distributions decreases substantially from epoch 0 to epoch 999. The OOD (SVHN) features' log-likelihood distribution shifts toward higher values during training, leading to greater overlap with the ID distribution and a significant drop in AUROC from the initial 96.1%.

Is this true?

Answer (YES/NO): YES